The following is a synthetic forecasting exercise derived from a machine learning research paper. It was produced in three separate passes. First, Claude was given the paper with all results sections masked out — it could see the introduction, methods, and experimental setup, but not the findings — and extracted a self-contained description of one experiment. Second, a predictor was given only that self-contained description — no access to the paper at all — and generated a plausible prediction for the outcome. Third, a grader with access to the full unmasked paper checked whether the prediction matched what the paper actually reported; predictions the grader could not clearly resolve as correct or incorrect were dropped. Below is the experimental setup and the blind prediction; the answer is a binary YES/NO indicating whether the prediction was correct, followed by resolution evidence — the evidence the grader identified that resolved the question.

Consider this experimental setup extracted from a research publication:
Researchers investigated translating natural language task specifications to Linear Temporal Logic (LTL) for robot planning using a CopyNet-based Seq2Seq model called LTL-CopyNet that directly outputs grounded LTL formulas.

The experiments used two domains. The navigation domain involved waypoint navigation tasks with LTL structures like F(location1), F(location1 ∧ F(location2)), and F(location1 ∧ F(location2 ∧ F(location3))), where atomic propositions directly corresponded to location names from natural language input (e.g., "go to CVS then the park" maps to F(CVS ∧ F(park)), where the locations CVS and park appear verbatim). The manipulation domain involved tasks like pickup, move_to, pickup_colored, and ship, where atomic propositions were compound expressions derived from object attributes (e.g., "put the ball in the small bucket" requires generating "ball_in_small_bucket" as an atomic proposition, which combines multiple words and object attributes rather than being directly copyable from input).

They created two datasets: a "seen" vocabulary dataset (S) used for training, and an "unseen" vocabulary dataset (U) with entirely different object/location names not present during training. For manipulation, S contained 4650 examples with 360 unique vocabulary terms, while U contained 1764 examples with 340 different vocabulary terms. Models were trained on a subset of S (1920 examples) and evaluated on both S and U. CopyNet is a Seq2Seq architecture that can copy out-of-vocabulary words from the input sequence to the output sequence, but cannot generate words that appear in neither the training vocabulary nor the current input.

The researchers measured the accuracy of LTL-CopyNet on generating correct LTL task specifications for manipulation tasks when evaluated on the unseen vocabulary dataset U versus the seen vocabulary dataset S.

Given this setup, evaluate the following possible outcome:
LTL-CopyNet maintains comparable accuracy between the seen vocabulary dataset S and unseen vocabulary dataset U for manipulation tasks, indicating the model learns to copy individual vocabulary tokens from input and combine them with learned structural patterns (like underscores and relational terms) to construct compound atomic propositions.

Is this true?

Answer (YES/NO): NO